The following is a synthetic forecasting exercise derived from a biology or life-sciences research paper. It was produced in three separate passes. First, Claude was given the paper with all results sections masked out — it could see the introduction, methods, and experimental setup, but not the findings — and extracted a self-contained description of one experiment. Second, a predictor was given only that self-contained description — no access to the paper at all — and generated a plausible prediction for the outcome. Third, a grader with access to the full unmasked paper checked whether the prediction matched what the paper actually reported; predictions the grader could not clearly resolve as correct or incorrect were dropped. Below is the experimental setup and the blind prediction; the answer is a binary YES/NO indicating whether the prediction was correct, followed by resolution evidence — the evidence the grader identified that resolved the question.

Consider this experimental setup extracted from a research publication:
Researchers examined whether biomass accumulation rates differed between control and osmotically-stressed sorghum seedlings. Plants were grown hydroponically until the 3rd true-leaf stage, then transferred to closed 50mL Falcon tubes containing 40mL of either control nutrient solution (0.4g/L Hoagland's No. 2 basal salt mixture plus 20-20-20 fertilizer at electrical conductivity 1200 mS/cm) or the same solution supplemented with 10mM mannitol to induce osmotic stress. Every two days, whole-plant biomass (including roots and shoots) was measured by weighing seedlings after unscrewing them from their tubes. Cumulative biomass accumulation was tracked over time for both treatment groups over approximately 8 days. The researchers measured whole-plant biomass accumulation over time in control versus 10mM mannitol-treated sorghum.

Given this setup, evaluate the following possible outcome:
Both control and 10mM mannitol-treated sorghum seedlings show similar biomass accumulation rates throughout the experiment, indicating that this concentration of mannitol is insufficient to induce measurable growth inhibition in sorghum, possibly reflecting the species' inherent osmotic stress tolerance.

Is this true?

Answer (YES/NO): NO